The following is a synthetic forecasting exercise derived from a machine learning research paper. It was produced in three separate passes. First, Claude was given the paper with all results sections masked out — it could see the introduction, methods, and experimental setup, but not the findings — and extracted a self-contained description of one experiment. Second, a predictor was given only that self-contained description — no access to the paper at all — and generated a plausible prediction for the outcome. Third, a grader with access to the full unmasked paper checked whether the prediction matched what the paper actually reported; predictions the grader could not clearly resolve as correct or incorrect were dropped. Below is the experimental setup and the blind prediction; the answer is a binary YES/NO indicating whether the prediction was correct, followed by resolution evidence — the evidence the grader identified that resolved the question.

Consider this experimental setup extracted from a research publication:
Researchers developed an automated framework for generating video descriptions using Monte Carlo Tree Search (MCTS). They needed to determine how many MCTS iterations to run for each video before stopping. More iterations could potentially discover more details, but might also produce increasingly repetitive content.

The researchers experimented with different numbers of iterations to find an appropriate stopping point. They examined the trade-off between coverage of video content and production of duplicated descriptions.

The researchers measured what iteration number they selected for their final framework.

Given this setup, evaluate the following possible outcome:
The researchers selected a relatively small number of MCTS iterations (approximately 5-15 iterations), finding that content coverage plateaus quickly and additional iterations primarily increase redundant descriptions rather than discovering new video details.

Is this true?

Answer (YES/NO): NO